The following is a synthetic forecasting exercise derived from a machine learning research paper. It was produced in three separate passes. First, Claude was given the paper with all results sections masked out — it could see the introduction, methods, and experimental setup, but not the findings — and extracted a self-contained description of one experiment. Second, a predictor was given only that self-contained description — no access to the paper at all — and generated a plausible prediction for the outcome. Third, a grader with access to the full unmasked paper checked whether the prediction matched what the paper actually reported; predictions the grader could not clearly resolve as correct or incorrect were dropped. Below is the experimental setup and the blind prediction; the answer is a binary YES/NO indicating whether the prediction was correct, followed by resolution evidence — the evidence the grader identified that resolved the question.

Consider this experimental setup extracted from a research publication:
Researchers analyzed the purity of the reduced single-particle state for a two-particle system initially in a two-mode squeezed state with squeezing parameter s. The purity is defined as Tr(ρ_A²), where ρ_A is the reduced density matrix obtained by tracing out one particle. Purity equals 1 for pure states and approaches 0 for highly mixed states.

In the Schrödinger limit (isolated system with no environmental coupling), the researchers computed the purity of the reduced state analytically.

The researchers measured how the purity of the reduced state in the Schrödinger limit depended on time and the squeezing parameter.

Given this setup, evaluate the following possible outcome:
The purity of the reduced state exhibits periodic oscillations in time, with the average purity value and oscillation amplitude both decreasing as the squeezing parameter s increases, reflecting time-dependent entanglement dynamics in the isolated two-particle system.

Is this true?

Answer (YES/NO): NO